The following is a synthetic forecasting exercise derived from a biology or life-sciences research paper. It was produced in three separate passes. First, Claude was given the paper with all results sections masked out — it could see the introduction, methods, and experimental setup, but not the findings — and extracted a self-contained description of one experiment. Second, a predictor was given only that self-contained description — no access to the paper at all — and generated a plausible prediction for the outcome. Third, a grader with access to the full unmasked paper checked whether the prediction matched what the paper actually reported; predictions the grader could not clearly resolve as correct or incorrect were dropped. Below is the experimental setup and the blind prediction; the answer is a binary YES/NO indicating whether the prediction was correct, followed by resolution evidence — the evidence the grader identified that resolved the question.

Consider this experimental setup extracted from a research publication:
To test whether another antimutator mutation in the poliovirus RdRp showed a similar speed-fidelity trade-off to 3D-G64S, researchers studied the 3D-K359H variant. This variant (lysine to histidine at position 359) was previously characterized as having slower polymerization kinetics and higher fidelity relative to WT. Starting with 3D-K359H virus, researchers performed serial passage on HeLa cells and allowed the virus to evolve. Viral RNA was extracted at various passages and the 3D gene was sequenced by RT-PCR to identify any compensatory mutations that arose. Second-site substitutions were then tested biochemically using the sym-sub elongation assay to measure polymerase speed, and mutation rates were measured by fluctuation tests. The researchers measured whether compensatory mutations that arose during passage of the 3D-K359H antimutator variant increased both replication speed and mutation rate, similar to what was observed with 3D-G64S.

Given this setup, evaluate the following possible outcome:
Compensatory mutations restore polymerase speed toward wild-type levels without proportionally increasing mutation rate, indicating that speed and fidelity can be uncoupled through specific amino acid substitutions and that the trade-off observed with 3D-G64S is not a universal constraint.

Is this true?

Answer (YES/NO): NO